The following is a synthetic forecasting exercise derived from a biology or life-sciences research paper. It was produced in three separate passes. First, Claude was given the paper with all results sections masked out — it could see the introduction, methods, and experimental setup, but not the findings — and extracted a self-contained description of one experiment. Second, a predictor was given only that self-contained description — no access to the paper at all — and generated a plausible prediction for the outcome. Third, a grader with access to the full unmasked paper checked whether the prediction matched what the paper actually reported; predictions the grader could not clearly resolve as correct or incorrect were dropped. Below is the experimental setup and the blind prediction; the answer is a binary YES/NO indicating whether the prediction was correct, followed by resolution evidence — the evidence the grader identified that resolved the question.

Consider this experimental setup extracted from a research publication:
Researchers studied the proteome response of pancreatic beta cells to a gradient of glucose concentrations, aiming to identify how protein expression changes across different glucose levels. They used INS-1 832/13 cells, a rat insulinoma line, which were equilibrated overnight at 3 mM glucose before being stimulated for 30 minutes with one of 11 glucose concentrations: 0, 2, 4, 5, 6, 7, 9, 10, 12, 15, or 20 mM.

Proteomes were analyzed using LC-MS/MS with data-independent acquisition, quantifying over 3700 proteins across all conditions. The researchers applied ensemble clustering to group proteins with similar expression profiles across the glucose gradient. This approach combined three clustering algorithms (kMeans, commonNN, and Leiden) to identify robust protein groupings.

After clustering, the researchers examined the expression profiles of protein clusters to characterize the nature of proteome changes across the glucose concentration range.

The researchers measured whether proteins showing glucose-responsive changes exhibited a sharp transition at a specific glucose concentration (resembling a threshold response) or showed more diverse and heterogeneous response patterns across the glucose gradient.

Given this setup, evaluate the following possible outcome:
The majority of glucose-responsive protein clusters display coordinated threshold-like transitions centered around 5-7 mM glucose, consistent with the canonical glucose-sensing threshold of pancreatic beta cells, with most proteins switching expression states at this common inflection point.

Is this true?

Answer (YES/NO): NO